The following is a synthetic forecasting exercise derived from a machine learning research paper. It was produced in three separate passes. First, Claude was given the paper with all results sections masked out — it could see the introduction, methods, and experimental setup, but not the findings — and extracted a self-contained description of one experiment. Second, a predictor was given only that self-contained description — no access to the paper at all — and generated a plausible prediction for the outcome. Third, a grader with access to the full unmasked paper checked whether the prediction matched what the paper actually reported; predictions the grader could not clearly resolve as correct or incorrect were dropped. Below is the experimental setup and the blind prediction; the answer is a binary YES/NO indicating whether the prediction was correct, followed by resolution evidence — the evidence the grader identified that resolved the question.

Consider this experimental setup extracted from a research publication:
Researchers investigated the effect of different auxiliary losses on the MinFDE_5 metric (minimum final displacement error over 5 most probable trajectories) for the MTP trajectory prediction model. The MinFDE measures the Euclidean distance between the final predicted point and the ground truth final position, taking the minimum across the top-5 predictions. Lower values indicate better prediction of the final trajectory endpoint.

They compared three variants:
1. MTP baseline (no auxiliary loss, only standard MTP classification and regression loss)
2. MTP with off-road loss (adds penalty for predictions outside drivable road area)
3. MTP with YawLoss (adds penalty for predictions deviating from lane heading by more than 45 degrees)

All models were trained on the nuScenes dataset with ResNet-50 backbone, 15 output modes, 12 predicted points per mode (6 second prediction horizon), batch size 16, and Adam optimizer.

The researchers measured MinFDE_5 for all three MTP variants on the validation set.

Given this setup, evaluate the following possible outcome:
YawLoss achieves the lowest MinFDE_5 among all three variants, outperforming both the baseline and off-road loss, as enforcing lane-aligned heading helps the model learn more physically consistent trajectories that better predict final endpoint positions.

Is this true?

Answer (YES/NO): NO